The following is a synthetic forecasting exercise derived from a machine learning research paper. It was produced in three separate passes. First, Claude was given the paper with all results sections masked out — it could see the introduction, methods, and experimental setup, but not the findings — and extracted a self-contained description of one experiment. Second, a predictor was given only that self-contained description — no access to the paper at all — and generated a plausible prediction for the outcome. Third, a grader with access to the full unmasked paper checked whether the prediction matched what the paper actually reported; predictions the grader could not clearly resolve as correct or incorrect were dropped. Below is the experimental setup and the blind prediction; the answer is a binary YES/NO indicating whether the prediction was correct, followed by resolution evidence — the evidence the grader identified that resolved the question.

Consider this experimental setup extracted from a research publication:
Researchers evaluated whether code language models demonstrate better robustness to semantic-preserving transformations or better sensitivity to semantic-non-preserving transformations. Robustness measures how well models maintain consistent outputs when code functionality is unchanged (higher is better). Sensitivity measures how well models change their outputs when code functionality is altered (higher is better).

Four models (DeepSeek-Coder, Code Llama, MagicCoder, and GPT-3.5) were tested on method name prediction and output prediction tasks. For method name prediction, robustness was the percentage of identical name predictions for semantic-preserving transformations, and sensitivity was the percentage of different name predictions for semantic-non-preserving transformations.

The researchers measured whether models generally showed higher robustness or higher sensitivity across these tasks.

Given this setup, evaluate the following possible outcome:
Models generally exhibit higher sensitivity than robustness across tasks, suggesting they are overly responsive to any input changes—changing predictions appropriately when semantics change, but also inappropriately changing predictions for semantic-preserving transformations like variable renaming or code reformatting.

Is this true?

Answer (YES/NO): NO